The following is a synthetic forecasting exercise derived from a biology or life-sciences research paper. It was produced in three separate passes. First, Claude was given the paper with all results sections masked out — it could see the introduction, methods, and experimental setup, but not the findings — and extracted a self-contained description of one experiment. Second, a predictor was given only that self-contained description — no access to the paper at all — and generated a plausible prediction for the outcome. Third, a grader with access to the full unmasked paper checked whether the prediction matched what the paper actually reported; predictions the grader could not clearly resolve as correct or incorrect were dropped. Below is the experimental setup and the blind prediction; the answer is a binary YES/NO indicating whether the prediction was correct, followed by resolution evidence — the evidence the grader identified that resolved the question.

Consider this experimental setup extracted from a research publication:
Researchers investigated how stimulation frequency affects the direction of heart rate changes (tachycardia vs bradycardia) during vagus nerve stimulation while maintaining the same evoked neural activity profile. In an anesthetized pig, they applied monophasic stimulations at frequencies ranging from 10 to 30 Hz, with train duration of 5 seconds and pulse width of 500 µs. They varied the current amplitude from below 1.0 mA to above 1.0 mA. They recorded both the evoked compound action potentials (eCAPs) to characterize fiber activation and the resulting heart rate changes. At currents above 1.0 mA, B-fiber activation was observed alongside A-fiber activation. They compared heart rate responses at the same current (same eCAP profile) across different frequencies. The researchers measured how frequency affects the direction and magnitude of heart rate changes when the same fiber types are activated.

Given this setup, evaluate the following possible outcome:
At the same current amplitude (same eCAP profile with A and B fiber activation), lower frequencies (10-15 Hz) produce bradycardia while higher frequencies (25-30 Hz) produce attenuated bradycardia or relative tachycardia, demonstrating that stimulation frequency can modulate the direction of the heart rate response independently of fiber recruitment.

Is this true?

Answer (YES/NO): NO